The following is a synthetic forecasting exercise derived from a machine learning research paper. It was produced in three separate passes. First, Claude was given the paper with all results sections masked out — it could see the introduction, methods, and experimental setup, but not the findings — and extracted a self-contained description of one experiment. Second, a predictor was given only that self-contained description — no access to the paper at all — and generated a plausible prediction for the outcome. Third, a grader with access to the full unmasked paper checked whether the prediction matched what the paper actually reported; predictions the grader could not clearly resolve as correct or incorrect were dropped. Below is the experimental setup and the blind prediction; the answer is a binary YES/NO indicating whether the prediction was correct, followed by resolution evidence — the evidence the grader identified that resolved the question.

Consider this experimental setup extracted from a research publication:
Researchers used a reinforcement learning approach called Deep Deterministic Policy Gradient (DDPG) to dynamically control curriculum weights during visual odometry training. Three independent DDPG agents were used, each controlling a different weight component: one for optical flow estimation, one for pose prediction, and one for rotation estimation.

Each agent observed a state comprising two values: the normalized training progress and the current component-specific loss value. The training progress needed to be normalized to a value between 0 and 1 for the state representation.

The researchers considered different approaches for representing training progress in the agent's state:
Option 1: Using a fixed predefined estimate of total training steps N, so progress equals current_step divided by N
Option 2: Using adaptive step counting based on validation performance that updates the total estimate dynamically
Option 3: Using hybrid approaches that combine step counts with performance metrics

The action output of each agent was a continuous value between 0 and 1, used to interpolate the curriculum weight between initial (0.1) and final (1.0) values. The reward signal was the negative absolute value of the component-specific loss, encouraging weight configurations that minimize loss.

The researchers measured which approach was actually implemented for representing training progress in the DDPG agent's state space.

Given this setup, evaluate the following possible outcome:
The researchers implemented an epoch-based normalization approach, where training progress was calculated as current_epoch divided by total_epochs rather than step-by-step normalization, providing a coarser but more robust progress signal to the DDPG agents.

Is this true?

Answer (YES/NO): NO